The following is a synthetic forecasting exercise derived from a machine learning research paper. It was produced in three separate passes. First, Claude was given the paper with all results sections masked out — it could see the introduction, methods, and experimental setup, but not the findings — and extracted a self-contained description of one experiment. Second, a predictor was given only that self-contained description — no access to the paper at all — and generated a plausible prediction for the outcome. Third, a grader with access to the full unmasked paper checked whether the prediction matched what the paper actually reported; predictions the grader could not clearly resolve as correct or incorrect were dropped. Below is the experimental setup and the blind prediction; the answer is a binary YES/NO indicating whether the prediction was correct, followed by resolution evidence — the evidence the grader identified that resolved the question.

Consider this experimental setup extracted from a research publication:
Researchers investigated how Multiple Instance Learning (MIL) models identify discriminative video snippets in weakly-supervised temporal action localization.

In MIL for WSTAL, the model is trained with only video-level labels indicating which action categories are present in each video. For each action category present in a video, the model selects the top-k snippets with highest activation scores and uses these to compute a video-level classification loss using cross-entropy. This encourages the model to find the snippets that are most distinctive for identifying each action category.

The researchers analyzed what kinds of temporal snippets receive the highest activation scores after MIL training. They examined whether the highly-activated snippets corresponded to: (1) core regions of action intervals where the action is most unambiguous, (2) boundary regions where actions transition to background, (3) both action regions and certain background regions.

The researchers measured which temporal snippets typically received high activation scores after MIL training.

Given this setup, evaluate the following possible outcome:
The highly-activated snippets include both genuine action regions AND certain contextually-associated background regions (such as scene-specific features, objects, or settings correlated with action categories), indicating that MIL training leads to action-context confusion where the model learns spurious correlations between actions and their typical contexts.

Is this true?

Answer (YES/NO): YES